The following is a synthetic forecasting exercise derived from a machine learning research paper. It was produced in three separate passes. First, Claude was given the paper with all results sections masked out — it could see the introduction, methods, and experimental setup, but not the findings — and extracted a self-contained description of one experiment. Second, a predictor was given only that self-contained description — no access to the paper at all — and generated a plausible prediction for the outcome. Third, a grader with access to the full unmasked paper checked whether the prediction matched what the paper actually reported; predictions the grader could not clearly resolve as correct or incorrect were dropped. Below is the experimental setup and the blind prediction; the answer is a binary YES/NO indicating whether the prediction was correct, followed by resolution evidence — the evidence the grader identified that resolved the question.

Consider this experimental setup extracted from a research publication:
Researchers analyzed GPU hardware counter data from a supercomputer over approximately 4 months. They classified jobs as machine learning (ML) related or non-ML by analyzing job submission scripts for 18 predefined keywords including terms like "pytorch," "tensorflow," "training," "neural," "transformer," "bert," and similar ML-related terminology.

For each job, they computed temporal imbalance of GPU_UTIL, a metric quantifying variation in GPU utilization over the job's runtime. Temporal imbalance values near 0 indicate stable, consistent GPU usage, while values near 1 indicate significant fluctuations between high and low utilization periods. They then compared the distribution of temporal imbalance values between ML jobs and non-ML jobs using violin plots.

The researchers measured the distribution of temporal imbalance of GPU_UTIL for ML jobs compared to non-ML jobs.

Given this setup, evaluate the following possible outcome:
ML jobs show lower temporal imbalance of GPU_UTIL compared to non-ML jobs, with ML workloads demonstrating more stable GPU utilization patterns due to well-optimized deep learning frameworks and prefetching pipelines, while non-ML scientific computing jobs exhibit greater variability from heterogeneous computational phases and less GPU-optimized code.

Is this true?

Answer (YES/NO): YES